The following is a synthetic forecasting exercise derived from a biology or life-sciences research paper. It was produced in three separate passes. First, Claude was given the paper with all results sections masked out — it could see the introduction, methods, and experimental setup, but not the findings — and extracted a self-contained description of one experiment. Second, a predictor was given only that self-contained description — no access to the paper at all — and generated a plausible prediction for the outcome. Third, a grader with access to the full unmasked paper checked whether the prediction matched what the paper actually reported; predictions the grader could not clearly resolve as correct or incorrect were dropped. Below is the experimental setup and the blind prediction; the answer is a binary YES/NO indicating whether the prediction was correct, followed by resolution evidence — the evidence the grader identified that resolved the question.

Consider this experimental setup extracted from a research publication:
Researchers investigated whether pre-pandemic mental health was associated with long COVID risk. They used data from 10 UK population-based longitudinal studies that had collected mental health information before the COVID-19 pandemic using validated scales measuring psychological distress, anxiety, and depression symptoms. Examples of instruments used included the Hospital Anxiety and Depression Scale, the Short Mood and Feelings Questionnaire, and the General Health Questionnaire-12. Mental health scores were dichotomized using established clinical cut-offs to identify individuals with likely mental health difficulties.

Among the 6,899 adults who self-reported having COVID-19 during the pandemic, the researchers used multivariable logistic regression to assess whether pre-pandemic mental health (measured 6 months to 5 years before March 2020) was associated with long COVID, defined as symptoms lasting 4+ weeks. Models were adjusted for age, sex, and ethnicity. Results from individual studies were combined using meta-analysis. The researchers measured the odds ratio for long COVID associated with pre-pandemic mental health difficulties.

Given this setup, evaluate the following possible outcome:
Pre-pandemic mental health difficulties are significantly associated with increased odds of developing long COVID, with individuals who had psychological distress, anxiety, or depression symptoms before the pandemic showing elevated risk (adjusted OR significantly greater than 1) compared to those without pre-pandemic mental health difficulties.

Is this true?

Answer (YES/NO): YES